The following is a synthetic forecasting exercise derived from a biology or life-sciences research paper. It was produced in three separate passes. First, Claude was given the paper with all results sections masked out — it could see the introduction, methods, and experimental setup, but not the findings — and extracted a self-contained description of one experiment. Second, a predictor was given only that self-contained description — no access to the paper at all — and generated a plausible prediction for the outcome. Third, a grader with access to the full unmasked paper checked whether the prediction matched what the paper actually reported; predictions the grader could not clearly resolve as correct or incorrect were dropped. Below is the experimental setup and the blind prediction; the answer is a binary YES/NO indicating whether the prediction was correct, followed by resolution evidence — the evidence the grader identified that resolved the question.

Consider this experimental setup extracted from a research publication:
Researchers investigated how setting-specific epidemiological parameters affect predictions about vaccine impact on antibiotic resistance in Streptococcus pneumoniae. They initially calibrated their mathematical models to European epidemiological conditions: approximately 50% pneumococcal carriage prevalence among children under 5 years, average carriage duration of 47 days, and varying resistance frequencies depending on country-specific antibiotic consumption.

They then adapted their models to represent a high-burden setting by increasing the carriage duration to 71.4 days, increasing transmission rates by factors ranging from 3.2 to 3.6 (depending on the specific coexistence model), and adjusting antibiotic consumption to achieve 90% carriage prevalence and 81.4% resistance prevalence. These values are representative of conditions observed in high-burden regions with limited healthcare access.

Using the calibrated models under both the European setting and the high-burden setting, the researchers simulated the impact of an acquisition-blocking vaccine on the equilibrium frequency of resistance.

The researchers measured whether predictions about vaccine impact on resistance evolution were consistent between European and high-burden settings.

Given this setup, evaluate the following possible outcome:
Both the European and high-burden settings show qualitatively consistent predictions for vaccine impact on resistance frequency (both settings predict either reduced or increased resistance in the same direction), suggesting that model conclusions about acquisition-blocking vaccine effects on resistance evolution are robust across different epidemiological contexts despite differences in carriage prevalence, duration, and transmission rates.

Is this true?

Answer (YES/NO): NO